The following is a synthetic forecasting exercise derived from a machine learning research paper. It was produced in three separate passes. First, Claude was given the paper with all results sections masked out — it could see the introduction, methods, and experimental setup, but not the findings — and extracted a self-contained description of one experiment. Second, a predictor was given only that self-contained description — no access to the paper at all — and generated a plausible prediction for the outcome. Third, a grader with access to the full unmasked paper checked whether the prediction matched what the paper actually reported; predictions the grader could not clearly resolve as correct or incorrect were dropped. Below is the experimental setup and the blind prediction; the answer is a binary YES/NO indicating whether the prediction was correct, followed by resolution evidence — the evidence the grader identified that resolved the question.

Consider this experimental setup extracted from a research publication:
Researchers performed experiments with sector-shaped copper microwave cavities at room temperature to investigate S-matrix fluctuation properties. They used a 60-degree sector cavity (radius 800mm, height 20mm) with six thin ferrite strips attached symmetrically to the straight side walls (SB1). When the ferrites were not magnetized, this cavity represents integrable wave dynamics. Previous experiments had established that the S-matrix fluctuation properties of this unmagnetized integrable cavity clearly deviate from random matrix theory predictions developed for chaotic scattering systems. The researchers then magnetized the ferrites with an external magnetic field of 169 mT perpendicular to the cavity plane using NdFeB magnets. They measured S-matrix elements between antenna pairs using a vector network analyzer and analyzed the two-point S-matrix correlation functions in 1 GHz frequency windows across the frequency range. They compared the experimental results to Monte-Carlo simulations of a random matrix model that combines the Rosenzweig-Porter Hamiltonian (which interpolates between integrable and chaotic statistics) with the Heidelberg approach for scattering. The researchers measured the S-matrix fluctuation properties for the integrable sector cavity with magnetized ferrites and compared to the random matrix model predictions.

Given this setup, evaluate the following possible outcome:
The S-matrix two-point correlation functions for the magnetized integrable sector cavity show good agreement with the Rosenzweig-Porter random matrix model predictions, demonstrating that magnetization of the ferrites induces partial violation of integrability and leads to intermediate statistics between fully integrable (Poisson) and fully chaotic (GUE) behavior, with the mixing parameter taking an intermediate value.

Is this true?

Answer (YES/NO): YES